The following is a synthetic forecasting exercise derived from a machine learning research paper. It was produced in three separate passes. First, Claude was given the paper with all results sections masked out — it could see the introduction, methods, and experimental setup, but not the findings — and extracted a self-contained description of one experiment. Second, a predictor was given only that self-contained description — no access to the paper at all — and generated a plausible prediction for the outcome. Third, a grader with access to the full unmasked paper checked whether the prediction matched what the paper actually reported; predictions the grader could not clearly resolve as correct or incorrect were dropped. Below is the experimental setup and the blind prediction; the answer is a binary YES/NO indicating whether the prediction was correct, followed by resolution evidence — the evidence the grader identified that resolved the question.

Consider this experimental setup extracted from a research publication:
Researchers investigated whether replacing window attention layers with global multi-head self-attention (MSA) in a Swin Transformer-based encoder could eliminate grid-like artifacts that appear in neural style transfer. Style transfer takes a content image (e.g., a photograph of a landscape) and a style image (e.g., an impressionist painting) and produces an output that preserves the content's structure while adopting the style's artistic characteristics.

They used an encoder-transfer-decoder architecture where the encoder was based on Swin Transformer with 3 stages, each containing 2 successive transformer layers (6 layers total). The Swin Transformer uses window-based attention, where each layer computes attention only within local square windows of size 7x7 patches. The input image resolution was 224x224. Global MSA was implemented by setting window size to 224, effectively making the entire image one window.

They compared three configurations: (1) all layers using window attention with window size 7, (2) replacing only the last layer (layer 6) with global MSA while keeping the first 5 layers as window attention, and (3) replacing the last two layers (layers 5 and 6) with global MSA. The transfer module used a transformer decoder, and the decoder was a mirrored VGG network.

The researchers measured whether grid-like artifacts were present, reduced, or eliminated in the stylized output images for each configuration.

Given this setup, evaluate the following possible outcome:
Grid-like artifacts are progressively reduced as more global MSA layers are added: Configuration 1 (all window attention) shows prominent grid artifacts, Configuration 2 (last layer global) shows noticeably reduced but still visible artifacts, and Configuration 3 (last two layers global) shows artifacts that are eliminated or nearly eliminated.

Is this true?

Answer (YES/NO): NO